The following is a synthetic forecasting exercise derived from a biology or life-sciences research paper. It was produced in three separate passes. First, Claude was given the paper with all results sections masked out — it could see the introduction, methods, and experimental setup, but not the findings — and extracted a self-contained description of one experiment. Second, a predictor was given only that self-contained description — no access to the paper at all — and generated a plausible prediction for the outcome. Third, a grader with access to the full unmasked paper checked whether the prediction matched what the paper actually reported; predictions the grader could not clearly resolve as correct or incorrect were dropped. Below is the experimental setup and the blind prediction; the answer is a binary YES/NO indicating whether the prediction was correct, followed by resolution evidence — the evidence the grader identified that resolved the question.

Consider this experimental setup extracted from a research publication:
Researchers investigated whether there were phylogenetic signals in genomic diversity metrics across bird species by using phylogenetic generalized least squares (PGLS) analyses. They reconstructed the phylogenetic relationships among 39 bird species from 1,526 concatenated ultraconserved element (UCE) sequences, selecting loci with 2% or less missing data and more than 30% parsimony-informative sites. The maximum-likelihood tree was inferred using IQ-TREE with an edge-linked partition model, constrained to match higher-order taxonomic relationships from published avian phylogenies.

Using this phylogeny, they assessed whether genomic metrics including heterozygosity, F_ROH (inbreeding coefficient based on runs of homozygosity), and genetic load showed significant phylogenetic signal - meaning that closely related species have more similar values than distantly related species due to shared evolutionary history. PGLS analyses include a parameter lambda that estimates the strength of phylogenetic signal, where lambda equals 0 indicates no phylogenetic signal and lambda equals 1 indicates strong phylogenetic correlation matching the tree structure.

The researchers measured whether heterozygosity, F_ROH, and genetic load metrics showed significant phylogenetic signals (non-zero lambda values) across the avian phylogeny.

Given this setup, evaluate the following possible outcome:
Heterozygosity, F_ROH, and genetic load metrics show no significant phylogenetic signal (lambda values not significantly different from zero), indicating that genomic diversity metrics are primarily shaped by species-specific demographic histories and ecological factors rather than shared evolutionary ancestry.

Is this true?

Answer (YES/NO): NO